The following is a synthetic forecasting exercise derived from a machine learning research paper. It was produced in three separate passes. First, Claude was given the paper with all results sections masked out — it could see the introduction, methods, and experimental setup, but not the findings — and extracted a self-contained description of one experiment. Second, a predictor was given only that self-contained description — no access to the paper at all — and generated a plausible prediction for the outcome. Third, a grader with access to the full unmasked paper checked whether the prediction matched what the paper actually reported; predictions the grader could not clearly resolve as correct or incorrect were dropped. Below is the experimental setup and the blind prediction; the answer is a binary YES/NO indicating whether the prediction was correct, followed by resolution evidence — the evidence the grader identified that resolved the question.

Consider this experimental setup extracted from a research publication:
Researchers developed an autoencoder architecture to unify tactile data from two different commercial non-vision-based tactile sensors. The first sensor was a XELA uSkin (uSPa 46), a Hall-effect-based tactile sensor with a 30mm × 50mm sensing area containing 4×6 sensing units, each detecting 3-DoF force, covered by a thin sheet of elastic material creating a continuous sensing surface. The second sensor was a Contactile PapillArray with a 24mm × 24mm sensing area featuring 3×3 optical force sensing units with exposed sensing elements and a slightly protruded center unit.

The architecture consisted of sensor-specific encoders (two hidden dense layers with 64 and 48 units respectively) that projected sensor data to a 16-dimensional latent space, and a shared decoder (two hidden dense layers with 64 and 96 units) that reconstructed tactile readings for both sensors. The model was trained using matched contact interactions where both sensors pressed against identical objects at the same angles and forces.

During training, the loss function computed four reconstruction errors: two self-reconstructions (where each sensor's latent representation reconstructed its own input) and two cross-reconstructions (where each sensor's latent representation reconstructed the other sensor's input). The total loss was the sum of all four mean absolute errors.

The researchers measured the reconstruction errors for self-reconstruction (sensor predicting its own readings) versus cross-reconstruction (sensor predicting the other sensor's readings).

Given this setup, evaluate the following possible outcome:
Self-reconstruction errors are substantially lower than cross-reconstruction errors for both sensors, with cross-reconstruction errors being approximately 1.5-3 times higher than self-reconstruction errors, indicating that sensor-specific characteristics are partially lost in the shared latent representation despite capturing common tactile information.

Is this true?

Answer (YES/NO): NO